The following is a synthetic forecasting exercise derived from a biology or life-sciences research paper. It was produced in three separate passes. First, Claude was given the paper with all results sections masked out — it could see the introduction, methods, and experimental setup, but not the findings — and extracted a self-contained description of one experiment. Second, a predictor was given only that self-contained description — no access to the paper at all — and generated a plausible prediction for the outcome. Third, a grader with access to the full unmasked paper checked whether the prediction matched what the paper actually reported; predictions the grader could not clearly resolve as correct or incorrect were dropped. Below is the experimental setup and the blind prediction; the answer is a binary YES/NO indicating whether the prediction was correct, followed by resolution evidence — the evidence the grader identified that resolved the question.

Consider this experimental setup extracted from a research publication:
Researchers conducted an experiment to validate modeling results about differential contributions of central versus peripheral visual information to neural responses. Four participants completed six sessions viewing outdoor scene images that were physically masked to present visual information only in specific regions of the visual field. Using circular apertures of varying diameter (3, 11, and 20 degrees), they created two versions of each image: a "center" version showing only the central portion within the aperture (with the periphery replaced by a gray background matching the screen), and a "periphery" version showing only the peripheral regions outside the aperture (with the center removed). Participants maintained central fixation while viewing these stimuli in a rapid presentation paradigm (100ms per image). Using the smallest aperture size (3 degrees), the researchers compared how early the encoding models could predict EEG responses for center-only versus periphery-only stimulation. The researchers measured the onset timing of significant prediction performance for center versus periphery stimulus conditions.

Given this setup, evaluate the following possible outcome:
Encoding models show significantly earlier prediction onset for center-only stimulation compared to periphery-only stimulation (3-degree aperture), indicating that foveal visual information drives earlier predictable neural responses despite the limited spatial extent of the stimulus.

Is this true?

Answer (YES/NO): NO